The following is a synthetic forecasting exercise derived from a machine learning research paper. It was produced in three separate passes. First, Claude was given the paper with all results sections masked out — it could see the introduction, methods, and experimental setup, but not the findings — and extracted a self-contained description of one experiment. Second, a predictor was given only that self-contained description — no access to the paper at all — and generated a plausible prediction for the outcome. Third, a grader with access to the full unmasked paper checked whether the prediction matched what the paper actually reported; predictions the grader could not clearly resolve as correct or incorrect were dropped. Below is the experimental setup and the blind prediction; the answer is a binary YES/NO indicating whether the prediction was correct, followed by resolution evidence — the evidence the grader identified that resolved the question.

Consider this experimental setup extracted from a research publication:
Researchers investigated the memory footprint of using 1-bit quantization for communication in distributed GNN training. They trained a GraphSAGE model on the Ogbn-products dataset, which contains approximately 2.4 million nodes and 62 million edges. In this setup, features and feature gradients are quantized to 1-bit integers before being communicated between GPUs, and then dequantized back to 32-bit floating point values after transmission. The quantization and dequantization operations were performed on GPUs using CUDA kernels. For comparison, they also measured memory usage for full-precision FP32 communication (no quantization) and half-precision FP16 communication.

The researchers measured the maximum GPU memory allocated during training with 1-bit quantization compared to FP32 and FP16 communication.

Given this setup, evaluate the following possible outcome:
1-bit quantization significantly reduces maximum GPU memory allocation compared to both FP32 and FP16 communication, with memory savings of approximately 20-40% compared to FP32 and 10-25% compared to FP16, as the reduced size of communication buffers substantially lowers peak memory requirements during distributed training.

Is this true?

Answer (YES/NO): NO